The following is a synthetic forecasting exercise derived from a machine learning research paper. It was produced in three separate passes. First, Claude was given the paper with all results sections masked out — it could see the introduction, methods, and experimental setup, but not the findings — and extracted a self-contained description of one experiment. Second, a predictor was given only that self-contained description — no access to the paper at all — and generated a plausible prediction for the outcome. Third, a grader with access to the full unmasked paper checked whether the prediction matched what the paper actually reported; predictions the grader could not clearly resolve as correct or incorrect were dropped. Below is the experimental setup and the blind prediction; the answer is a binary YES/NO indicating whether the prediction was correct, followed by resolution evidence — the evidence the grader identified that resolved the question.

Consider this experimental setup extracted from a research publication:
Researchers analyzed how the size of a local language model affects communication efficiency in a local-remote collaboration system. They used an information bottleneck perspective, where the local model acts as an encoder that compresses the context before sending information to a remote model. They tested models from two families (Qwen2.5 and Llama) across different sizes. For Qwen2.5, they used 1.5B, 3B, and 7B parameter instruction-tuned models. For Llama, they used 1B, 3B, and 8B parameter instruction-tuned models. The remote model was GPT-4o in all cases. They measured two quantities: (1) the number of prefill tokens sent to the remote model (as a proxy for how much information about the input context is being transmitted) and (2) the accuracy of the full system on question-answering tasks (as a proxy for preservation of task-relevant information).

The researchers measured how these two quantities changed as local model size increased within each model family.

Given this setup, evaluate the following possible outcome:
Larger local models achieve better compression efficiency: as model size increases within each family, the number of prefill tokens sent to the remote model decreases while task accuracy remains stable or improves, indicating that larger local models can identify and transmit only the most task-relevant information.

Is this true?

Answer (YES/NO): YES